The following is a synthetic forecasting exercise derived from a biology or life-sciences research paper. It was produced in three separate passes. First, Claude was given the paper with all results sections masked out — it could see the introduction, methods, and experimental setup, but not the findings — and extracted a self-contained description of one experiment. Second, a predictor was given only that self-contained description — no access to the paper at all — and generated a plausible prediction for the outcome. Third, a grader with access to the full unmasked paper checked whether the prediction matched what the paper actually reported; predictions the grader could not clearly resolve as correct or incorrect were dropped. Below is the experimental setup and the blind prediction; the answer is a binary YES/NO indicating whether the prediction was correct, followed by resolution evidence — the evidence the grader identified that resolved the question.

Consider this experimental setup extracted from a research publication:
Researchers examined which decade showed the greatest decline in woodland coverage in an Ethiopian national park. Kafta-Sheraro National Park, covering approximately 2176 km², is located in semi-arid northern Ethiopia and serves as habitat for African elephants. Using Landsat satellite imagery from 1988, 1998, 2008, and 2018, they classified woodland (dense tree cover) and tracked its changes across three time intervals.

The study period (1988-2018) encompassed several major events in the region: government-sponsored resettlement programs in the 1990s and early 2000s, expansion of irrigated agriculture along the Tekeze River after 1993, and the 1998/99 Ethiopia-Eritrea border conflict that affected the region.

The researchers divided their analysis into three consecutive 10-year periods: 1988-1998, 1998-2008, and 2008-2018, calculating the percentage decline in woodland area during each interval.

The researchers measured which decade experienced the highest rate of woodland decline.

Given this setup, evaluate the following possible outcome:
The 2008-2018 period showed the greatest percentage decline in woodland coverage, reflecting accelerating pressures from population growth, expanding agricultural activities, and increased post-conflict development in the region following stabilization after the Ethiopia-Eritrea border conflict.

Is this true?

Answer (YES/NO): NO